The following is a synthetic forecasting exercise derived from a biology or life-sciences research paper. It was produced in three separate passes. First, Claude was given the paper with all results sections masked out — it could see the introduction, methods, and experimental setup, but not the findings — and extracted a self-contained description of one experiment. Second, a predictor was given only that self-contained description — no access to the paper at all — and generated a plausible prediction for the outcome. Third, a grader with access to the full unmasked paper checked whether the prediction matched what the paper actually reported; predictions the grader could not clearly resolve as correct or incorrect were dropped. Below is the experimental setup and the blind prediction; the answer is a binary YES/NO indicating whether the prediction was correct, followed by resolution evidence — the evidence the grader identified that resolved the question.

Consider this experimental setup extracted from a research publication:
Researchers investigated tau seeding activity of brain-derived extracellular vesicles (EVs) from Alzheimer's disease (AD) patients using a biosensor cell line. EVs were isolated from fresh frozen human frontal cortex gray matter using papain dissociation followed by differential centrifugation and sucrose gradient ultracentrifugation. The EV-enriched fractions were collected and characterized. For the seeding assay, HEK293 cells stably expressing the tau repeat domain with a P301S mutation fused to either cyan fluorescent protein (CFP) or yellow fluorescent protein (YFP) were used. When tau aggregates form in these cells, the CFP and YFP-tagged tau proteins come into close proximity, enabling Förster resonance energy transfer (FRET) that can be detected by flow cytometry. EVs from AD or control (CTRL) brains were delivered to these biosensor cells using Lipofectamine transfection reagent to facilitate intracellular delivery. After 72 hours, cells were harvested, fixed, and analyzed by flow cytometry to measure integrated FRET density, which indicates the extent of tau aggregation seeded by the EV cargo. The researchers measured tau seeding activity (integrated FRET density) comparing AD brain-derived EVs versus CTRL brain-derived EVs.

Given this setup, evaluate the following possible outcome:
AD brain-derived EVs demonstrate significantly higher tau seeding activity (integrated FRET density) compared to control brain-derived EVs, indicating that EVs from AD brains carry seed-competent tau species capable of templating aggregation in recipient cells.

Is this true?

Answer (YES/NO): YES